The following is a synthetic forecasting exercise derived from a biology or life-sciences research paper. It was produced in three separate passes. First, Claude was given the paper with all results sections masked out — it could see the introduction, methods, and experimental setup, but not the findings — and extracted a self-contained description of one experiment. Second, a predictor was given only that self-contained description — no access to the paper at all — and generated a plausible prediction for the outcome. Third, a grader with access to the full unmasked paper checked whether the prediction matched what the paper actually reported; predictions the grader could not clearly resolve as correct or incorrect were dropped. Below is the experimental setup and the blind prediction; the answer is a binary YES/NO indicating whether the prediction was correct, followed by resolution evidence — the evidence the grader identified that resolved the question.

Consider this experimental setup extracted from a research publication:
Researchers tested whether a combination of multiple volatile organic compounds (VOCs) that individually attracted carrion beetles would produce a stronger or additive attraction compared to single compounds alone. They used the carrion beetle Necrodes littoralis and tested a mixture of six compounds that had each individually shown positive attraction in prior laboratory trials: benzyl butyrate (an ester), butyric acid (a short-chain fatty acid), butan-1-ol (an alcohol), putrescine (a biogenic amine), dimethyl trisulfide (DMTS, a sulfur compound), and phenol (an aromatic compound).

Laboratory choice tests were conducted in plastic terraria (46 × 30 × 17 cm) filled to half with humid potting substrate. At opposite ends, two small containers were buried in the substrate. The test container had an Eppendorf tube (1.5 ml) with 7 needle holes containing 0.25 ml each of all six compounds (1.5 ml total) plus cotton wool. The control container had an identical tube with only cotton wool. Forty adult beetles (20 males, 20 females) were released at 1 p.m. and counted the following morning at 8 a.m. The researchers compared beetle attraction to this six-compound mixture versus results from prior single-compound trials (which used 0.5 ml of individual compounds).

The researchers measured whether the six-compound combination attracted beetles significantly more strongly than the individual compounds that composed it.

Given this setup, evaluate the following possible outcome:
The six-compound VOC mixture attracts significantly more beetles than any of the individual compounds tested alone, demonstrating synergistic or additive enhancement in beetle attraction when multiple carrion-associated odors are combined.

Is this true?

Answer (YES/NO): NO